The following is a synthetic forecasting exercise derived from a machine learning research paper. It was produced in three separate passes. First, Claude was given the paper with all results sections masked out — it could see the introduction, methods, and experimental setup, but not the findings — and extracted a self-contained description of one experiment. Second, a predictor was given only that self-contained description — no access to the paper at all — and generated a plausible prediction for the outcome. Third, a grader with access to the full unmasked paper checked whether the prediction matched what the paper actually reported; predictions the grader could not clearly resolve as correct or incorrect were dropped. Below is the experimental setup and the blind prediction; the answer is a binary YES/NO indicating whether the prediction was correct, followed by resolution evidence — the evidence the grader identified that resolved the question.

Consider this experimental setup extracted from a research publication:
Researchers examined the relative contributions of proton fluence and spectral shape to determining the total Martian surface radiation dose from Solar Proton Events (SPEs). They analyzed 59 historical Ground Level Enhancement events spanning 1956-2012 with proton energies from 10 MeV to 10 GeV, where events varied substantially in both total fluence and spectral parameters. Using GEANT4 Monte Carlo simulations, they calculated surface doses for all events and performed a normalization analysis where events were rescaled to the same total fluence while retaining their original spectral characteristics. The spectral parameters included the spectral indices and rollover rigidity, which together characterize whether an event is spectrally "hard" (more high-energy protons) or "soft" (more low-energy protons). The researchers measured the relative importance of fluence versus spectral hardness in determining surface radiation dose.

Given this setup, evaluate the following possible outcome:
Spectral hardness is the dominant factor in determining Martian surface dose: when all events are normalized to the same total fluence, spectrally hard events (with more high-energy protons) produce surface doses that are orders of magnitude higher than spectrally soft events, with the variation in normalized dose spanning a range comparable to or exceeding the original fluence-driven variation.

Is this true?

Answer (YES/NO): NO